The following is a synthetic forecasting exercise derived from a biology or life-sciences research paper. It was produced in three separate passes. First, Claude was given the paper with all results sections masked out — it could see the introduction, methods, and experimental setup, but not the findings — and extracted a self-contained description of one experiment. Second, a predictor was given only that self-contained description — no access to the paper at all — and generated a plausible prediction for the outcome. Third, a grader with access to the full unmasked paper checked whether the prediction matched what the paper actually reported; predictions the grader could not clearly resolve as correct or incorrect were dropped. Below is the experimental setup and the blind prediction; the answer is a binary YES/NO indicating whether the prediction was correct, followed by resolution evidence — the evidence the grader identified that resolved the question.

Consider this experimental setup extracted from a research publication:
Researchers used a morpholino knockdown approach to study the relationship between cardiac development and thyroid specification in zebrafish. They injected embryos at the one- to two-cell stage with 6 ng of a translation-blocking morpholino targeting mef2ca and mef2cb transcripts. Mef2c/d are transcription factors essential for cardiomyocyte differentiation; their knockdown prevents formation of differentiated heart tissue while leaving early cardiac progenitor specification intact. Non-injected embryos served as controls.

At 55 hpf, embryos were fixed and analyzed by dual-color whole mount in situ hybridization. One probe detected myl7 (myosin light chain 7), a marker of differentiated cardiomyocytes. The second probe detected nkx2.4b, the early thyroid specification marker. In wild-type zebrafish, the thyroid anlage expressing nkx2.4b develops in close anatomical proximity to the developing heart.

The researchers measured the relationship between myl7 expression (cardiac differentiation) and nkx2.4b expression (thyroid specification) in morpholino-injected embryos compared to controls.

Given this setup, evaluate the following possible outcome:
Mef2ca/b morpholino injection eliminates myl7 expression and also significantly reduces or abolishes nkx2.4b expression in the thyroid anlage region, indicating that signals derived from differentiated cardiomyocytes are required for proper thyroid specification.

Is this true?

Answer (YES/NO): NO